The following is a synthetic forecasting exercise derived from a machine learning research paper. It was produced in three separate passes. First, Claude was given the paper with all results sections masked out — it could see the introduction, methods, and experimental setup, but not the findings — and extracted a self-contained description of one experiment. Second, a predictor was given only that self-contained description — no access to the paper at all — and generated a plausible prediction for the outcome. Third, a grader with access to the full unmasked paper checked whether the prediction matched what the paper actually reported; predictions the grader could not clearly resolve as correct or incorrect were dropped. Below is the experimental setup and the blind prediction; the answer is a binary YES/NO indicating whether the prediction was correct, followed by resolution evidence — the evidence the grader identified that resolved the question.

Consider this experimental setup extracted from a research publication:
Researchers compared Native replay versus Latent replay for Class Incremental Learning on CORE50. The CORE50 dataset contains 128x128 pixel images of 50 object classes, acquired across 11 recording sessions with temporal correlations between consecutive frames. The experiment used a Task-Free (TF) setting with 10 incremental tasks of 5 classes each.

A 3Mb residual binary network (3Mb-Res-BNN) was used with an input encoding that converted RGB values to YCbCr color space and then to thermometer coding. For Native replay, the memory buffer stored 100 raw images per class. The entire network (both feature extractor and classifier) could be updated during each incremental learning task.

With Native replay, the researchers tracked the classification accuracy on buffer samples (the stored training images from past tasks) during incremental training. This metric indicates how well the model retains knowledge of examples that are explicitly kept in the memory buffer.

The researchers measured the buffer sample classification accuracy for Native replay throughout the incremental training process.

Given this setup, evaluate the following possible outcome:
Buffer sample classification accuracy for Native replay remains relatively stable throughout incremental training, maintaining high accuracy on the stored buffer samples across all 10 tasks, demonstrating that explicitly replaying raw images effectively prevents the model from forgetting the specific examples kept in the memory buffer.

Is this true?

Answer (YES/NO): YES